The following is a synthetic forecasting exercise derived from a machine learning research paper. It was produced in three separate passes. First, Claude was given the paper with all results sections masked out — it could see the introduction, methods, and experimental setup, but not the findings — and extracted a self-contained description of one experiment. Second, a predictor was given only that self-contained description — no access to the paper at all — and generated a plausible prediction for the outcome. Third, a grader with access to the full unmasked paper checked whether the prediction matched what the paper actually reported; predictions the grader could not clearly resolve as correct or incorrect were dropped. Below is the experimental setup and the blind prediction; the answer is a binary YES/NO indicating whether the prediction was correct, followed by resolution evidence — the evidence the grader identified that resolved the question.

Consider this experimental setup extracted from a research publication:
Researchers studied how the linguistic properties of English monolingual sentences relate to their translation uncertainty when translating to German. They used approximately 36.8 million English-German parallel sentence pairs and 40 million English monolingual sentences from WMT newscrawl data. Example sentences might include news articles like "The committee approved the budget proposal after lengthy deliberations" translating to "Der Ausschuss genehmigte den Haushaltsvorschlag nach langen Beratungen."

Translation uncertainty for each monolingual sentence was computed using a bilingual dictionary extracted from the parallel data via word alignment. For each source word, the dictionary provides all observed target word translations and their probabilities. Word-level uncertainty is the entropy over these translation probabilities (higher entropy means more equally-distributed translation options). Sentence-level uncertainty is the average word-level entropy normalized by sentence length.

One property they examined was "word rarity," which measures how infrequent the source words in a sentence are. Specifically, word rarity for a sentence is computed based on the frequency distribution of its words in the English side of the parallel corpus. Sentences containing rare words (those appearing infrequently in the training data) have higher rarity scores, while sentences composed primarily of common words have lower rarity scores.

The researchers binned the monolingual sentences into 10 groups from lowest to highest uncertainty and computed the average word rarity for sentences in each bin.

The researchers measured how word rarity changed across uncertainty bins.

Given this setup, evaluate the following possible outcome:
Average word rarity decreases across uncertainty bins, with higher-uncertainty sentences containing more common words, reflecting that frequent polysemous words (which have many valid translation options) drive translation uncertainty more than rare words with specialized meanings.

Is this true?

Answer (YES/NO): NO